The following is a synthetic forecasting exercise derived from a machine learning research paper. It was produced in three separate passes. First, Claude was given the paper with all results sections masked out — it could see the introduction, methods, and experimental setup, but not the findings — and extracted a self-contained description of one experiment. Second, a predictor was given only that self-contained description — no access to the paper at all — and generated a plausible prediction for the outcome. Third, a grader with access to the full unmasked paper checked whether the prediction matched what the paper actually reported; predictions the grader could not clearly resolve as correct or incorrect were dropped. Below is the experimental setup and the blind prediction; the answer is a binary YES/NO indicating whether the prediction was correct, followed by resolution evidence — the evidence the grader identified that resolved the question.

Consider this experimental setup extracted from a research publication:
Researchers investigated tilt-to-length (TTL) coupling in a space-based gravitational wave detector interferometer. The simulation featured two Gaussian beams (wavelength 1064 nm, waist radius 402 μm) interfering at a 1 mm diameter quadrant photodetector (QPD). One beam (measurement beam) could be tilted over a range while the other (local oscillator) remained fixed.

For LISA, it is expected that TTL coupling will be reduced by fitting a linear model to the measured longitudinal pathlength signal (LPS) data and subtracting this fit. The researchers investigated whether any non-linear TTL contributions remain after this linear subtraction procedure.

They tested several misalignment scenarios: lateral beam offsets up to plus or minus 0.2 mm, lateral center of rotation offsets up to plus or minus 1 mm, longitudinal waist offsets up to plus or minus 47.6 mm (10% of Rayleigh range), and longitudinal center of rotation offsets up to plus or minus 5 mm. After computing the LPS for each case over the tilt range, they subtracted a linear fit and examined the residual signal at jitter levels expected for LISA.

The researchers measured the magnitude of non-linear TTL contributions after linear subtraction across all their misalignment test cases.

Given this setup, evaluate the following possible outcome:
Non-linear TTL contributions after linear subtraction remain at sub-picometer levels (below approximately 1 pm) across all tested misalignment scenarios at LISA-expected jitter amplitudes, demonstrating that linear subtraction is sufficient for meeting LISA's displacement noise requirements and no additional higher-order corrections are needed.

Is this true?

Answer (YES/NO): YES